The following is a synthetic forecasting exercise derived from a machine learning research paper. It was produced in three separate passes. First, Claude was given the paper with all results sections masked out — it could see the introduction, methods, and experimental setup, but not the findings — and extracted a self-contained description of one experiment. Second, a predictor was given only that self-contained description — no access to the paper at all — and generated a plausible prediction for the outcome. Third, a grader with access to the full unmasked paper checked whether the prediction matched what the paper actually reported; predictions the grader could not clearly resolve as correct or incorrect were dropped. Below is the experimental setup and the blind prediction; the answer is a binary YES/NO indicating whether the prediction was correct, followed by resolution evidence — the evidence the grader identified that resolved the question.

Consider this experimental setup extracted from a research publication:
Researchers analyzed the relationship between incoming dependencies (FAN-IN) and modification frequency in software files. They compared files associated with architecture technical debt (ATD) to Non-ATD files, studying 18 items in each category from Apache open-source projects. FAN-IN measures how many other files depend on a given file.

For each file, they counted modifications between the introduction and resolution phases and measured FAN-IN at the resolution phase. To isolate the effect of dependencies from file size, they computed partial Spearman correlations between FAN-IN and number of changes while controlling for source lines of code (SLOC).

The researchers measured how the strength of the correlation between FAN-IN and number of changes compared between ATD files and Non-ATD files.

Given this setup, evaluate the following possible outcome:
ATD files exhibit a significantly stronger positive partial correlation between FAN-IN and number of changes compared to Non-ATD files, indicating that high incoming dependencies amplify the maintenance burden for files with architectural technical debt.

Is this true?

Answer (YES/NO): NO